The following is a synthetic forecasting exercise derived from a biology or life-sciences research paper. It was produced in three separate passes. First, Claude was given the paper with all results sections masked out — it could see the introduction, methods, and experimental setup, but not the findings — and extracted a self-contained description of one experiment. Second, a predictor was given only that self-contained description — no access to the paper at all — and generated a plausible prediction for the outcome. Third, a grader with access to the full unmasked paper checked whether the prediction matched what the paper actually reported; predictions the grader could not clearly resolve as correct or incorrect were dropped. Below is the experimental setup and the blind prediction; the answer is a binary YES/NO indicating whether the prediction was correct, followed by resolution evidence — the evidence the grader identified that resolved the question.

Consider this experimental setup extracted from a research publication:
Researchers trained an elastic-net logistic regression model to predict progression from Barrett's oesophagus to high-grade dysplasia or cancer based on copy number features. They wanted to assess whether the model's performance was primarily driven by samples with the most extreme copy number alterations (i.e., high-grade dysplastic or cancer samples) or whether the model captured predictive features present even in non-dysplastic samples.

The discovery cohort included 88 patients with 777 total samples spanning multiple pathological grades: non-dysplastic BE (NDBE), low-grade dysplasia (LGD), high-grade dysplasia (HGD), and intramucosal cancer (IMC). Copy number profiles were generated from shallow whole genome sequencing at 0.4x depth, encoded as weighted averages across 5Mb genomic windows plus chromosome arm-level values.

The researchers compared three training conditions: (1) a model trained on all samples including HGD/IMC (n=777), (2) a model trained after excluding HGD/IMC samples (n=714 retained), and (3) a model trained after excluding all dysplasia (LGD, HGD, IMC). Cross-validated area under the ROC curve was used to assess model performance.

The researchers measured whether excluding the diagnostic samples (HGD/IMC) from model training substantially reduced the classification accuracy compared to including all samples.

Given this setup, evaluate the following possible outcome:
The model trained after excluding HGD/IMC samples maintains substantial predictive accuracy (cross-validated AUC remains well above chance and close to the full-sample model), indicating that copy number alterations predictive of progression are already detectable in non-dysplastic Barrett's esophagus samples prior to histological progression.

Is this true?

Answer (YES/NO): YES